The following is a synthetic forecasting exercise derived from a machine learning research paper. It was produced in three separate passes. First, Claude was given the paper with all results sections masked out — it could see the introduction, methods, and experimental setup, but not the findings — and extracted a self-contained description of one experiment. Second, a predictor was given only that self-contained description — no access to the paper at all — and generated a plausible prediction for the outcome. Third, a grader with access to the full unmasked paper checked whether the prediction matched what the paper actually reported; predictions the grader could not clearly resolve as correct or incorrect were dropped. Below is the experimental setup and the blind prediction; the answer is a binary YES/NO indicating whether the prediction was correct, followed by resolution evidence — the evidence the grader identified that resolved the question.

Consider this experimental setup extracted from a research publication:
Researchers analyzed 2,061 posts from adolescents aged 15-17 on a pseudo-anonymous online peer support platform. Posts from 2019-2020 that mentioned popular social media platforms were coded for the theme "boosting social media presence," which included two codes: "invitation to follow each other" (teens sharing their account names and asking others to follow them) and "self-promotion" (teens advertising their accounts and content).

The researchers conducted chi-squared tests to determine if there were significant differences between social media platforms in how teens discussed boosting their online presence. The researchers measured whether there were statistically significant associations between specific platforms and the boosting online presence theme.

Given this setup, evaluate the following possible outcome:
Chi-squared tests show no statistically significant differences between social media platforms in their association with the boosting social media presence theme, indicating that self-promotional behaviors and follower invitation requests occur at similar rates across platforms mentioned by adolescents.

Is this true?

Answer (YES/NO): NO